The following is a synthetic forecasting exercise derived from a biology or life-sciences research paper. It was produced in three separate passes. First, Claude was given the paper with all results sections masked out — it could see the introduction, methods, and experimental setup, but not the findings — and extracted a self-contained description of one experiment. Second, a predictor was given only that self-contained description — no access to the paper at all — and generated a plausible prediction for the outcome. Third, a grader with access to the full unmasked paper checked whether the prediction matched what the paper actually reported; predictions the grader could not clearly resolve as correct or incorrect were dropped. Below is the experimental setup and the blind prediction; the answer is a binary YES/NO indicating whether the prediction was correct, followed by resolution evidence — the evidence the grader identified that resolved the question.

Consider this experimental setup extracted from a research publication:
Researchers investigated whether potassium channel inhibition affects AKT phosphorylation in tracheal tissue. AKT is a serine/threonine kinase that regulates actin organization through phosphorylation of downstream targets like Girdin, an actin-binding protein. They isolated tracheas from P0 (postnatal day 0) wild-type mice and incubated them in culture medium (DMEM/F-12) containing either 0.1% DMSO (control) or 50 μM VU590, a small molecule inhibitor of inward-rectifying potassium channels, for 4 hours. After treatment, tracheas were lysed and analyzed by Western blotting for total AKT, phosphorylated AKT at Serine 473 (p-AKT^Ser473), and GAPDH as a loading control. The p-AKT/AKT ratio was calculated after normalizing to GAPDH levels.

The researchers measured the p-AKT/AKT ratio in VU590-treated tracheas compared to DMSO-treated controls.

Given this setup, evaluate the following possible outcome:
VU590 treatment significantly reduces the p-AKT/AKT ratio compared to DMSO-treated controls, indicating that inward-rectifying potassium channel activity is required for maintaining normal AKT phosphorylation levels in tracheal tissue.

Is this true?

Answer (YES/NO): YES